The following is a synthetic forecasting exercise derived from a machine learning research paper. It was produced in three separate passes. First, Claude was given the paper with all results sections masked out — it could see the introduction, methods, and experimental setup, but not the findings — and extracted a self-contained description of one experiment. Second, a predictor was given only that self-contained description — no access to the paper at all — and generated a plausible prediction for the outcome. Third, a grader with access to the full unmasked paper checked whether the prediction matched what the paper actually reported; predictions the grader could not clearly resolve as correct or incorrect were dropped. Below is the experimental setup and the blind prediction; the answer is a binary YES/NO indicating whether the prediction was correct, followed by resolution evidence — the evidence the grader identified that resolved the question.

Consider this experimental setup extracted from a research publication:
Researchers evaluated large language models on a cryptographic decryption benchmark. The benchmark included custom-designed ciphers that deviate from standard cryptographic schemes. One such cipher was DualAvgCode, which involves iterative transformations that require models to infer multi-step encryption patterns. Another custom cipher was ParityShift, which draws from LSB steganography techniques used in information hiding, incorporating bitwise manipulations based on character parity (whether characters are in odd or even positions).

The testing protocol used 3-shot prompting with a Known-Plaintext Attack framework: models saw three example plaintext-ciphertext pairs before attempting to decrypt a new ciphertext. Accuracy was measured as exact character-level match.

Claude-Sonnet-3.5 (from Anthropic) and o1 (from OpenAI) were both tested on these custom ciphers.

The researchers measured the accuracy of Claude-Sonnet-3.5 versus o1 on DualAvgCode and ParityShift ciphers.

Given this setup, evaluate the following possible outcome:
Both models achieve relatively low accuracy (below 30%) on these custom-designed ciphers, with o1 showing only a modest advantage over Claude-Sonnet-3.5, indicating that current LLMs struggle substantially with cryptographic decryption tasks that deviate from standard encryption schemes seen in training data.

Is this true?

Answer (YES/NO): NO